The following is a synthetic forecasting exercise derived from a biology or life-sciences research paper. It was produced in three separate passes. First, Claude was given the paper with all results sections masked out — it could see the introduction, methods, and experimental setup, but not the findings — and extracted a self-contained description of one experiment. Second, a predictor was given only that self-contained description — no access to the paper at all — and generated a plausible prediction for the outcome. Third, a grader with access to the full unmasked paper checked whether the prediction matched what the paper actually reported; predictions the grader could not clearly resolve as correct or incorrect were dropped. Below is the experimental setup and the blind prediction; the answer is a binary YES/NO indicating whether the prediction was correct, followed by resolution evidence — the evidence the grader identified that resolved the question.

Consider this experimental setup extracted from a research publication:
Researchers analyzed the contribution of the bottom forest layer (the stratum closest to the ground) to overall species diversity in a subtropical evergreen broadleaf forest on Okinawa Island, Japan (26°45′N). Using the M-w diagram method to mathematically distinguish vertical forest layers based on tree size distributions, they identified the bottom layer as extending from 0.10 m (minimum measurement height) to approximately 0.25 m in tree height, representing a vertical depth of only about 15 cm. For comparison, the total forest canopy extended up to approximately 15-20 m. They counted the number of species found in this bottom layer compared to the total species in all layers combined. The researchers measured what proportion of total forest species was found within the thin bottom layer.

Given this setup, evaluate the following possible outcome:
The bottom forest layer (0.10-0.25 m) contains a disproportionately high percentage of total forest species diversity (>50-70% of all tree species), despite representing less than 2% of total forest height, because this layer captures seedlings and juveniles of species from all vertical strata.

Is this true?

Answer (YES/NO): NO